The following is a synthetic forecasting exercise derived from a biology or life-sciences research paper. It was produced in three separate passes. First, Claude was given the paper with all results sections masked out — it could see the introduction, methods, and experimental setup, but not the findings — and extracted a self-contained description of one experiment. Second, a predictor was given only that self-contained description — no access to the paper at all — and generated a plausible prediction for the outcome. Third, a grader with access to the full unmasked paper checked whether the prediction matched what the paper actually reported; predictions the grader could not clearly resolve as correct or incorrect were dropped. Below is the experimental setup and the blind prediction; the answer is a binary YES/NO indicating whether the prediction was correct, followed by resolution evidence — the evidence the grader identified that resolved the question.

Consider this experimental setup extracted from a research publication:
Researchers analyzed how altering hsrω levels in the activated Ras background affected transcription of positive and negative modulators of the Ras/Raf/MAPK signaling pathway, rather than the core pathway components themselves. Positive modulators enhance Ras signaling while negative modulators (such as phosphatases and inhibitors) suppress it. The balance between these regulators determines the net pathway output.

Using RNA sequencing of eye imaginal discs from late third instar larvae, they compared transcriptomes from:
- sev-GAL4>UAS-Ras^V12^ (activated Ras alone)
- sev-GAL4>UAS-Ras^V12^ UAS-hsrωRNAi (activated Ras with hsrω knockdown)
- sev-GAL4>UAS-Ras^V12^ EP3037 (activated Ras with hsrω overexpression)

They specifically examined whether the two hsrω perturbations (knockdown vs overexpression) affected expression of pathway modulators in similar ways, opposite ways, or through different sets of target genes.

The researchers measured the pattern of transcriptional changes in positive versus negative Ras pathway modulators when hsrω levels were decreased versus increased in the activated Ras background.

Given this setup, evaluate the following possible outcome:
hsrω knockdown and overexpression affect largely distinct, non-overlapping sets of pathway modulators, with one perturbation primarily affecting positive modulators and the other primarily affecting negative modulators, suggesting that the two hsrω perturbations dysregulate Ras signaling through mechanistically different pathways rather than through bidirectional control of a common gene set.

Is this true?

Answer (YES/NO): YES